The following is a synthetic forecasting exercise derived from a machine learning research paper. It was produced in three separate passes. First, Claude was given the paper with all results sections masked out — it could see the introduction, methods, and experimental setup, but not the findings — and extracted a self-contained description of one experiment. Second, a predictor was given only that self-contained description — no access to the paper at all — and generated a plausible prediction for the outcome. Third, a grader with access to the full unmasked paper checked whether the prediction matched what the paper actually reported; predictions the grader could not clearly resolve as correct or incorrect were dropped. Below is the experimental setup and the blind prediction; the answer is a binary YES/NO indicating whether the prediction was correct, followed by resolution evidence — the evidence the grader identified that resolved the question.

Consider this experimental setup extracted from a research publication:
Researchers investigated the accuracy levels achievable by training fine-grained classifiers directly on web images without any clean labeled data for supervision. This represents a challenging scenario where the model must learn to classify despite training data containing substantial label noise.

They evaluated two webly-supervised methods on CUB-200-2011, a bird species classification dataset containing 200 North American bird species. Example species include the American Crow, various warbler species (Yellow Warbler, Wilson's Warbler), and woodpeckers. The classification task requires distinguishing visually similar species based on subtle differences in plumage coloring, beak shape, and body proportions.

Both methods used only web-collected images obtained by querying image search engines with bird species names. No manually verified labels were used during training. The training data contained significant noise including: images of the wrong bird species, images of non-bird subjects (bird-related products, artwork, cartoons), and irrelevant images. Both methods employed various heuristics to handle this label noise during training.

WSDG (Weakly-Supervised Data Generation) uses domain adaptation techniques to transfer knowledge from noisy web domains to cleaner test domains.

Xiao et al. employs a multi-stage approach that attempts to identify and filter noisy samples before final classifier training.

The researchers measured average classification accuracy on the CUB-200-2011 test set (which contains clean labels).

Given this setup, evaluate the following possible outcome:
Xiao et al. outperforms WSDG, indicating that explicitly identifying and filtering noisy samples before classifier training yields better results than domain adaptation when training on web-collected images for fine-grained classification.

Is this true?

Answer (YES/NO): YES